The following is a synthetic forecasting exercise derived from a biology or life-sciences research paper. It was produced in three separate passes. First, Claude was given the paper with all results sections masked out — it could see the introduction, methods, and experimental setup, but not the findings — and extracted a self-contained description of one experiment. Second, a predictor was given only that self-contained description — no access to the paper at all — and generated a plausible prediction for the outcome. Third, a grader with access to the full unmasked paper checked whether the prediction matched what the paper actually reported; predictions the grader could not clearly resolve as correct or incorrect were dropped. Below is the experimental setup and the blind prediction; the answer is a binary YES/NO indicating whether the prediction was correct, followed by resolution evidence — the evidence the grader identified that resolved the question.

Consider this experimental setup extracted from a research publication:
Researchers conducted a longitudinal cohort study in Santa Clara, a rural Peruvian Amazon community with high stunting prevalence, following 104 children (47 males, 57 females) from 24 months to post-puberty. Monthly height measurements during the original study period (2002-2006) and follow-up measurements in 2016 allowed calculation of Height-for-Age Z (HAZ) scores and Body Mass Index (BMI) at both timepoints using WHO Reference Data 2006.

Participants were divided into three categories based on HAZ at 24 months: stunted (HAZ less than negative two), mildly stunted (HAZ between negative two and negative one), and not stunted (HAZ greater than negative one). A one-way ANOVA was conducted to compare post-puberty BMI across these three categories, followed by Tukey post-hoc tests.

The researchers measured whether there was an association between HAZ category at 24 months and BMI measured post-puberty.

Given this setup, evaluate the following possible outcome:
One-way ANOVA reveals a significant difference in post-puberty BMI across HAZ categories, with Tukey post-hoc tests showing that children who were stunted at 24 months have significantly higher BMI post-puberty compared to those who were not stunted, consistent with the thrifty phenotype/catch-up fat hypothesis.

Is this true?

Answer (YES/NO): NO